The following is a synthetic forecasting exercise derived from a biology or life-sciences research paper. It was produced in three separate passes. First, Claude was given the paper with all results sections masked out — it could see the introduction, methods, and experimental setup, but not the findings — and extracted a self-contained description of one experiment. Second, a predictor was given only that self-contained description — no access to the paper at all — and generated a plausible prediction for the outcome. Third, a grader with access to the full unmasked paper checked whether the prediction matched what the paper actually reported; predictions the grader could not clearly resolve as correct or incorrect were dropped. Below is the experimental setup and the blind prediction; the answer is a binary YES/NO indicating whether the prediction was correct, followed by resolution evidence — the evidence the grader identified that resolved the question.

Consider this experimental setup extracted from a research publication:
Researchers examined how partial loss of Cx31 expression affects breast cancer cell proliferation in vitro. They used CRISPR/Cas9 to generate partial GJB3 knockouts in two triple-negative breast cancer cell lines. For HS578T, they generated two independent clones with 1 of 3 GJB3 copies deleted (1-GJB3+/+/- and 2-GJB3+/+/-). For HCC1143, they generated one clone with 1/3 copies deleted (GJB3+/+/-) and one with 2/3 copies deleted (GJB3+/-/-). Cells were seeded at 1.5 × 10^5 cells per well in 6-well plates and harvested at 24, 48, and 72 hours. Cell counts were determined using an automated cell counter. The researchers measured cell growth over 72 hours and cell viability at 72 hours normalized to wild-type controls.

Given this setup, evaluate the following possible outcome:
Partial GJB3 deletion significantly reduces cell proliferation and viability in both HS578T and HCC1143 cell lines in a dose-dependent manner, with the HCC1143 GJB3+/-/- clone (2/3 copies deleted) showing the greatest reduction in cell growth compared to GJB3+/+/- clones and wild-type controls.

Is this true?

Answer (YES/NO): NO